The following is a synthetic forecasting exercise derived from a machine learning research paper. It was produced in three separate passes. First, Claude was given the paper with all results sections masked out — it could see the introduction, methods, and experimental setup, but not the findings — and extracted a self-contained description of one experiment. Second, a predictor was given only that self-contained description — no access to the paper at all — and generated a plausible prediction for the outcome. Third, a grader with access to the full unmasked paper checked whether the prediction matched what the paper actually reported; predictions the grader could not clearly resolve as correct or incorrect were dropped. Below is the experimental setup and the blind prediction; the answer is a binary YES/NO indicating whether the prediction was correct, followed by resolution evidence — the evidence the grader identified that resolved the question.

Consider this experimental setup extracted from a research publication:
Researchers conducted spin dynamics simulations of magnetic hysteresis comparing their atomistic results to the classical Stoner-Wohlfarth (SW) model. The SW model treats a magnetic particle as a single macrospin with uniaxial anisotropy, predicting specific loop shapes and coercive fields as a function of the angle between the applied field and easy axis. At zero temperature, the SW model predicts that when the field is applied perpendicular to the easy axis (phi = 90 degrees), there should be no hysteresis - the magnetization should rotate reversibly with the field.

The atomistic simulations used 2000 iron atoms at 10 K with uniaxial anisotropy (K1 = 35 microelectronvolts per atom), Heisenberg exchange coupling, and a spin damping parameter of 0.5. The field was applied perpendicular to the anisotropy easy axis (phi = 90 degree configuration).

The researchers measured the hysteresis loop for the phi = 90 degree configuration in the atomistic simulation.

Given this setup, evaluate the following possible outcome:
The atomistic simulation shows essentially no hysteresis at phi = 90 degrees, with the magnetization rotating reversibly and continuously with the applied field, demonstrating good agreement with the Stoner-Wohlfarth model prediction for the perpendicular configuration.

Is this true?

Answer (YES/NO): YES